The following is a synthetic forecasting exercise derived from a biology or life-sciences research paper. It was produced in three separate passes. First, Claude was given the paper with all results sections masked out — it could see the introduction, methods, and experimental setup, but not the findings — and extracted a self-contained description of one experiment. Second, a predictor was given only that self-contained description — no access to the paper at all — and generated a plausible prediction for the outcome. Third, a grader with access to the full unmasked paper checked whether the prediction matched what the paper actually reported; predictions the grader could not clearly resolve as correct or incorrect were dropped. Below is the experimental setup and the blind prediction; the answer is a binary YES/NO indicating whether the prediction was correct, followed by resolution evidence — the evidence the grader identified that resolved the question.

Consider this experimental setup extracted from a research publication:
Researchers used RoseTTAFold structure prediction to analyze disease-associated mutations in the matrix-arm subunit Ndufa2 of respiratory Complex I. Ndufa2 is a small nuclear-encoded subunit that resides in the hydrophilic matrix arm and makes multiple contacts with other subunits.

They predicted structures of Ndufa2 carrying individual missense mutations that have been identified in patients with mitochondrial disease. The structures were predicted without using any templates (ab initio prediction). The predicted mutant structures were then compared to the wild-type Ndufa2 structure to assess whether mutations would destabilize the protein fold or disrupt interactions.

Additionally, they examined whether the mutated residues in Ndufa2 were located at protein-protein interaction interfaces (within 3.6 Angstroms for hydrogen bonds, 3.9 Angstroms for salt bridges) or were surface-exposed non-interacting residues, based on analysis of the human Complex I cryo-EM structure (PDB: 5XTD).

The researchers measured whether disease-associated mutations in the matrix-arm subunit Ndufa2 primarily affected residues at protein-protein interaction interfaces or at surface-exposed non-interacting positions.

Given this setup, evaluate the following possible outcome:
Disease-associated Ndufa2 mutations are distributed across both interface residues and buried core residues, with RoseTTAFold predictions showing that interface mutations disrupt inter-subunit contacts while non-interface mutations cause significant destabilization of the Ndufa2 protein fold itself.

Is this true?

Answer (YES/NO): NO